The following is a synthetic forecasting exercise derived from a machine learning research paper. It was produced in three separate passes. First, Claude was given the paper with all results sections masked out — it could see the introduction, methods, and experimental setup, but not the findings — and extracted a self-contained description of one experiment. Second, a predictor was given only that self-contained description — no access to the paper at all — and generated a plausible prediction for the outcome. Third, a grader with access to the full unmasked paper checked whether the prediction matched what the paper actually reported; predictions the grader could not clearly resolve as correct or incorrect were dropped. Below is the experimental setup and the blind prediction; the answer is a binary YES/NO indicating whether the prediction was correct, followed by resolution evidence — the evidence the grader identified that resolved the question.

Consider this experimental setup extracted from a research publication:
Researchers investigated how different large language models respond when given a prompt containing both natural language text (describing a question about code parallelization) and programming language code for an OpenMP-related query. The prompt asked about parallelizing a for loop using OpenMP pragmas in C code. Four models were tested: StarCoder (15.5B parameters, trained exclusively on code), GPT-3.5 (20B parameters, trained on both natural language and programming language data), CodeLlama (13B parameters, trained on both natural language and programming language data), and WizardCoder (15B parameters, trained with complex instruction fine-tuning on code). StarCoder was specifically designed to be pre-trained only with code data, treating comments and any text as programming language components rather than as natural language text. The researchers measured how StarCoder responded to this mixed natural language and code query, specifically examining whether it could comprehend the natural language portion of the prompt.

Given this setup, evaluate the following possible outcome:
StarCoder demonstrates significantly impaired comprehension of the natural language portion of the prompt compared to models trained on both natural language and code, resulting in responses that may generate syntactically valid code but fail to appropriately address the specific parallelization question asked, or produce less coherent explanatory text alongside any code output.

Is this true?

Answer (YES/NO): YES